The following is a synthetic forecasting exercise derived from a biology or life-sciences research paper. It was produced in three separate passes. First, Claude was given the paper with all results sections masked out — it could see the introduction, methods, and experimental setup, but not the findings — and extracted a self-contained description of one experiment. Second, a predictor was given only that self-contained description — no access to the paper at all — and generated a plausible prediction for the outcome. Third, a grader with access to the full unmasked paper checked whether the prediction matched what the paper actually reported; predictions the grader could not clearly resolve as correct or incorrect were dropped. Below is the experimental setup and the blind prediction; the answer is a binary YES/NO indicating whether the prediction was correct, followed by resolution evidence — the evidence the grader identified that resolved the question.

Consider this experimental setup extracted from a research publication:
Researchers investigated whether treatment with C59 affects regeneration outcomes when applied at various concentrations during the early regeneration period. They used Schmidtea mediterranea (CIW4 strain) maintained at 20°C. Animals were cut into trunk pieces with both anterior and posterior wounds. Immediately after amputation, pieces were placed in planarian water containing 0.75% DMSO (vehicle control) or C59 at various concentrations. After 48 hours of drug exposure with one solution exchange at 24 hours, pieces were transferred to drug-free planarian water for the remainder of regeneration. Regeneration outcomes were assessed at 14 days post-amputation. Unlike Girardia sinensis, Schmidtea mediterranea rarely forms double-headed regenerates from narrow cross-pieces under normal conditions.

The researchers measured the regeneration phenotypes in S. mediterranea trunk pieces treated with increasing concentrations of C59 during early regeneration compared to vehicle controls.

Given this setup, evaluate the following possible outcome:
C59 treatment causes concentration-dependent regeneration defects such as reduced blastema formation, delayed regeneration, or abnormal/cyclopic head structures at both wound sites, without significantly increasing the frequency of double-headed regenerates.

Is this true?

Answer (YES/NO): NO